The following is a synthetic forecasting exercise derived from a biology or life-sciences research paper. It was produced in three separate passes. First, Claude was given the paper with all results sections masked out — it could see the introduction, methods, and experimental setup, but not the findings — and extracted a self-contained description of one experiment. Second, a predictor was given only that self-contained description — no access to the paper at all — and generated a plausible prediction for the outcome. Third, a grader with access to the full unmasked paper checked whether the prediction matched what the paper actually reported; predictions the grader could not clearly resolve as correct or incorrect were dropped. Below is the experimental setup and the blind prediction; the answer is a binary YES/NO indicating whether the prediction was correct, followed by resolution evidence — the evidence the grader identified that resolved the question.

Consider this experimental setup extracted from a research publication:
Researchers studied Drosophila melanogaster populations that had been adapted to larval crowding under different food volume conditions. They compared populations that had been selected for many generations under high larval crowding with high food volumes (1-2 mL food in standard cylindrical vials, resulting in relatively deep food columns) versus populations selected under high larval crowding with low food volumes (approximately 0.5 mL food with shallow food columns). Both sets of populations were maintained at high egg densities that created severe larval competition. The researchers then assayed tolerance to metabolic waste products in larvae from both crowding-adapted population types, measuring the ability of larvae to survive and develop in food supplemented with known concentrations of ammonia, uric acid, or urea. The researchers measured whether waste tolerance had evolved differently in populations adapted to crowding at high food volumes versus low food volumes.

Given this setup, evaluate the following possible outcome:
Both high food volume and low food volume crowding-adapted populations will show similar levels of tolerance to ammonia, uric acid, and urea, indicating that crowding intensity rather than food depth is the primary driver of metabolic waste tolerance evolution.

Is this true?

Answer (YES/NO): NO